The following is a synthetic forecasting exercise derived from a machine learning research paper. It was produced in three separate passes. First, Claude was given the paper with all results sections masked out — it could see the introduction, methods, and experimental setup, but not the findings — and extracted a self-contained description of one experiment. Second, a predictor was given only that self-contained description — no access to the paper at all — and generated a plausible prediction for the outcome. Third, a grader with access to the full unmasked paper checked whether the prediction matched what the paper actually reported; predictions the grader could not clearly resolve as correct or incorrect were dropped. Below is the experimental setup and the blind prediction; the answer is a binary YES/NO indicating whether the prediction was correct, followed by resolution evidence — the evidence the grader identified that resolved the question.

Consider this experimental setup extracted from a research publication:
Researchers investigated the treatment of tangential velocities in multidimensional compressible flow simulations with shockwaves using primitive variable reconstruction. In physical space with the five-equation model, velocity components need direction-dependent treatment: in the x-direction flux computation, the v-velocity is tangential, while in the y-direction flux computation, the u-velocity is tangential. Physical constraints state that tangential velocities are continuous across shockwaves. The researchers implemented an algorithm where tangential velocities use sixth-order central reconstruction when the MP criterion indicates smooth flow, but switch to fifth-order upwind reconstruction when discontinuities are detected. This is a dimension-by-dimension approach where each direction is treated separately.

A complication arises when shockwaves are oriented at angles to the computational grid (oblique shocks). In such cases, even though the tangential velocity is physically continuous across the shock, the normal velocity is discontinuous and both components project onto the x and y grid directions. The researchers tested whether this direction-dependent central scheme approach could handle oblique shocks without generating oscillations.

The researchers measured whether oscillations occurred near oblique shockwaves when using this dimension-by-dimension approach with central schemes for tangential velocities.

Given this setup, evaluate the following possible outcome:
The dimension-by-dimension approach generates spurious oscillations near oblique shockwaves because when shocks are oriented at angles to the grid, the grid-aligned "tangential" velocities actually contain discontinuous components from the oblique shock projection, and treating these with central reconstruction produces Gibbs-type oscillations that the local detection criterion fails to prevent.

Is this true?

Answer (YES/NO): YES